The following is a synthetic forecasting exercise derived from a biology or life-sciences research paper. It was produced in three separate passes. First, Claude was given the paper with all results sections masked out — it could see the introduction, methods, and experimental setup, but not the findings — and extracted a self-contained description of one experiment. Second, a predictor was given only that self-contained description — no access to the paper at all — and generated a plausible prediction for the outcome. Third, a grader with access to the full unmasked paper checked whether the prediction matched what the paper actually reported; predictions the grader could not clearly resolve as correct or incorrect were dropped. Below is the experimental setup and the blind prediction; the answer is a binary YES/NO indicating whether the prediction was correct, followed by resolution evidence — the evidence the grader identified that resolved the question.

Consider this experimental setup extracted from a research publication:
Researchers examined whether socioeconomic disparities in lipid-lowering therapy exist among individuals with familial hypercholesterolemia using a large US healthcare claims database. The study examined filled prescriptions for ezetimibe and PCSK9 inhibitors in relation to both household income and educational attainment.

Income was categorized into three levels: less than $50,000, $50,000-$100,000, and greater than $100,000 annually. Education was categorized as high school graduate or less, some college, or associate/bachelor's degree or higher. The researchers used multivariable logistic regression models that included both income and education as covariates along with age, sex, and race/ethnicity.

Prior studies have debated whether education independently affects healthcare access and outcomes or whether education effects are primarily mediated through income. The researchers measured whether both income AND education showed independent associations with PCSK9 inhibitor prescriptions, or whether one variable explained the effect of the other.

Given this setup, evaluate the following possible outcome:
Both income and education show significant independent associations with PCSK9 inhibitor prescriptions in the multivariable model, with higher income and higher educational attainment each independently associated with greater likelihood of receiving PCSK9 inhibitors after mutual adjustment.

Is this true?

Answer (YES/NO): YES